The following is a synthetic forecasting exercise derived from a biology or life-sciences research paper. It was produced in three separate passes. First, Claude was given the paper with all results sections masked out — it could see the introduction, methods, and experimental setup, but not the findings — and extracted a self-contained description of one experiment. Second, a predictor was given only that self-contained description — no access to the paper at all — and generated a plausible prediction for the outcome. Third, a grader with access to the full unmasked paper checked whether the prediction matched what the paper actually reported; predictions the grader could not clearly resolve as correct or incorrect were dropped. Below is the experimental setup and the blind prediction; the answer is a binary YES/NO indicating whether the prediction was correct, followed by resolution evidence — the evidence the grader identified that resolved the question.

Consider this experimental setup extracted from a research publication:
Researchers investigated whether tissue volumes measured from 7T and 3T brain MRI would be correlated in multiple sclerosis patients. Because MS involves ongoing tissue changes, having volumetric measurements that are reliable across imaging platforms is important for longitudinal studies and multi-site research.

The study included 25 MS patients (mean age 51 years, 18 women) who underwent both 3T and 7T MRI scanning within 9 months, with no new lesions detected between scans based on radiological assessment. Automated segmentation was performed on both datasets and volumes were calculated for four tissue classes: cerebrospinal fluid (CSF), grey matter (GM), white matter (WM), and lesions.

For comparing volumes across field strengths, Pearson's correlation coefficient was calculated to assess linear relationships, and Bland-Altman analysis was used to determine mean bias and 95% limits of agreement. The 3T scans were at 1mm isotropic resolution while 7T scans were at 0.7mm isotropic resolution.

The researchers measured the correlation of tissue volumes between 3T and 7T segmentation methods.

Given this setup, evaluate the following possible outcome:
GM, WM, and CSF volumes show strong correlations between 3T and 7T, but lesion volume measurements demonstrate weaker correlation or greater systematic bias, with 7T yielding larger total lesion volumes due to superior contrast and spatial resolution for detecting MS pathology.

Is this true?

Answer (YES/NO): NO